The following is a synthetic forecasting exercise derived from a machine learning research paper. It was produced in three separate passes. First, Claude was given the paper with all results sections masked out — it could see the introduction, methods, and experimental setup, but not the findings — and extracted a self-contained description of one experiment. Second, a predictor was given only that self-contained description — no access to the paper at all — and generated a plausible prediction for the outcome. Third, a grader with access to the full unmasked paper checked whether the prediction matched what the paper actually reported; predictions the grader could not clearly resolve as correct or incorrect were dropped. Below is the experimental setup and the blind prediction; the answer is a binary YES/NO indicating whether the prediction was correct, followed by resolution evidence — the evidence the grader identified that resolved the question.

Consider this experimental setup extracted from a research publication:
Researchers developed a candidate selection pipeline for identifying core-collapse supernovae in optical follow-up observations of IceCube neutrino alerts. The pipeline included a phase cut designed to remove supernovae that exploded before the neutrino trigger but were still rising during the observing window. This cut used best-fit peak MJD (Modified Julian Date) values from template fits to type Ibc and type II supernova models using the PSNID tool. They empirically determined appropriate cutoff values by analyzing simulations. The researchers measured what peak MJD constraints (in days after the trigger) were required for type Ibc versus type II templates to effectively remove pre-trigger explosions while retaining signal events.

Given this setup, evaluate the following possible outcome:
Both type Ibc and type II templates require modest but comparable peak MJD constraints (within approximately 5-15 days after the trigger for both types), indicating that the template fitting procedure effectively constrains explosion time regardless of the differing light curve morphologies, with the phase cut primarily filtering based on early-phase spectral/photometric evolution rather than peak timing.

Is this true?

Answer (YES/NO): NO